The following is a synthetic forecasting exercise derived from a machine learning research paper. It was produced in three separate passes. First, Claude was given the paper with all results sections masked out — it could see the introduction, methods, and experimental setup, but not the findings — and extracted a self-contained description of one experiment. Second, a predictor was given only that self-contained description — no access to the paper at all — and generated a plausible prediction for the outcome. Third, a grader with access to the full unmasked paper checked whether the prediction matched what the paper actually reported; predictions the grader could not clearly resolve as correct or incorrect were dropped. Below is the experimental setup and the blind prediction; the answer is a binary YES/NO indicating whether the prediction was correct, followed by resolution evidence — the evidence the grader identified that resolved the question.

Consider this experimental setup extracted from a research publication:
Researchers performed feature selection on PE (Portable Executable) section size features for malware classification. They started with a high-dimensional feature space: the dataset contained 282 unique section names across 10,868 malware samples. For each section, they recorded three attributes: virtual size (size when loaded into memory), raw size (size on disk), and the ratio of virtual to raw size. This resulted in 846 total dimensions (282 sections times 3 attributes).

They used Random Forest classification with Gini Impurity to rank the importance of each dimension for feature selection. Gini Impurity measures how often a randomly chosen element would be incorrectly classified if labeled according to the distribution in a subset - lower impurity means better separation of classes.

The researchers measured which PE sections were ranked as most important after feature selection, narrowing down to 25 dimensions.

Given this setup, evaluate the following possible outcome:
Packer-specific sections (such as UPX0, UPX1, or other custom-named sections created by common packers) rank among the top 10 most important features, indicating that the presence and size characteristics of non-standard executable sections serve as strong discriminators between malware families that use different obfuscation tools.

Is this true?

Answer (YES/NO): NO